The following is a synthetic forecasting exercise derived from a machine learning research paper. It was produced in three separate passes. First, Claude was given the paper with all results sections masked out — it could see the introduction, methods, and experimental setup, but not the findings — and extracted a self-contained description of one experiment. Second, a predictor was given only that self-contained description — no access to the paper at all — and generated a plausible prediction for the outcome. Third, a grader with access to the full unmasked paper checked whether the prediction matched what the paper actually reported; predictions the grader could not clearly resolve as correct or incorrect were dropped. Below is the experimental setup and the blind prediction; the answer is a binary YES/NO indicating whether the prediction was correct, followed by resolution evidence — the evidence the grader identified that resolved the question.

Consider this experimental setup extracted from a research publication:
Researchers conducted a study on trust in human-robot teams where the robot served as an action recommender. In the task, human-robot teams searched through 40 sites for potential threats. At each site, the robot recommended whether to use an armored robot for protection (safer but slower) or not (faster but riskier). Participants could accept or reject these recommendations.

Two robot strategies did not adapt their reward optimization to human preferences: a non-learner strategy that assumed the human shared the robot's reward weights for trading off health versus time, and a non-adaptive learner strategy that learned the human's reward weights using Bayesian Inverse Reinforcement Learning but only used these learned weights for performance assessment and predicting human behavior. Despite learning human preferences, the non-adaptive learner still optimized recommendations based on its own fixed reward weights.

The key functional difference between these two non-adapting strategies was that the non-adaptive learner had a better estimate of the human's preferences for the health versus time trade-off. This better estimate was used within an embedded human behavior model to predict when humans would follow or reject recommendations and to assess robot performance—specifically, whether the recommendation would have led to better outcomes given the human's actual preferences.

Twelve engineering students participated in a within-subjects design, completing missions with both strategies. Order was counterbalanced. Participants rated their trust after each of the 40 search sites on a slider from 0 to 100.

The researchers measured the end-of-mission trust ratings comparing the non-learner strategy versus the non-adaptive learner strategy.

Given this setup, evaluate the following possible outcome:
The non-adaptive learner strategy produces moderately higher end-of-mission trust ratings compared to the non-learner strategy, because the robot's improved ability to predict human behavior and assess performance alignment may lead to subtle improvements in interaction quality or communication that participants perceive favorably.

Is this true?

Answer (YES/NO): NO